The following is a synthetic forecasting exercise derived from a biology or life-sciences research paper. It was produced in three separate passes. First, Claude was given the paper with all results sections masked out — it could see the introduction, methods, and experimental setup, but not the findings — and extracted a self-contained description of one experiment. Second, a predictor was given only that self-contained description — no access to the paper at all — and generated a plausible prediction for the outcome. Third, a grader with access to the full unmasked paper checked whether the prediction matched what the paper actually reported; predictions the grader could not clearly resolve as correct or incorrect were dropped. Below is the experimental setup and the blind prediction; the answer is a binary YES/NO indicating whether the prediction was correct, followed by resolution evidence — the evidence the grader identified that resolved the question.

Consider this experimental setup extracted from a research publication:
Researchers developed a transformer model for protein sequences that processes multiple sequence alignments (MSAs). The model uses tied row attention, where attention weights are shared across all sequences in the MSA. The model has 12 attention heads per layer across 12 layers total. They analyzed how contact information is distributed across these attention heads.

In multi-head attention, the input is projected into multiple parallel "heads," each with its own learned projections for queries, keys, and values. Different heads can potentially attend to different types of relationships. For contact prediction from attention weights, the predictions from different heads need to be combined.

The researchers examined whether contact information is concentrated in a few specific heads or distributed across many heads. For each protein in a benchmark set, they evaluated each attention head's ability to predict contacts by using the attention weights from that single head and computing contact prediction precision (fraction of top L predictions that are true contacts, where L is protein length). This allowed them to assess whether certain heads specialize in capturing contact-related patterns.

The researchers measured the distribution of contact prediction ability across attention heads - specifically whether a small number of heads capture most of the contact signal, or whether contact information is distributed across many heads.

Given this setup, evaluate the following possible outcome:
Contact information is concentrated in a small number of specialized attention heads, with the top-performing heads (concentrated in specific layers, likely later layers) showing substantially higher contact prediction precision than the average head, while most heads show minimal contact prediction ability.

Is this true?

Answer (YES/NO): YES